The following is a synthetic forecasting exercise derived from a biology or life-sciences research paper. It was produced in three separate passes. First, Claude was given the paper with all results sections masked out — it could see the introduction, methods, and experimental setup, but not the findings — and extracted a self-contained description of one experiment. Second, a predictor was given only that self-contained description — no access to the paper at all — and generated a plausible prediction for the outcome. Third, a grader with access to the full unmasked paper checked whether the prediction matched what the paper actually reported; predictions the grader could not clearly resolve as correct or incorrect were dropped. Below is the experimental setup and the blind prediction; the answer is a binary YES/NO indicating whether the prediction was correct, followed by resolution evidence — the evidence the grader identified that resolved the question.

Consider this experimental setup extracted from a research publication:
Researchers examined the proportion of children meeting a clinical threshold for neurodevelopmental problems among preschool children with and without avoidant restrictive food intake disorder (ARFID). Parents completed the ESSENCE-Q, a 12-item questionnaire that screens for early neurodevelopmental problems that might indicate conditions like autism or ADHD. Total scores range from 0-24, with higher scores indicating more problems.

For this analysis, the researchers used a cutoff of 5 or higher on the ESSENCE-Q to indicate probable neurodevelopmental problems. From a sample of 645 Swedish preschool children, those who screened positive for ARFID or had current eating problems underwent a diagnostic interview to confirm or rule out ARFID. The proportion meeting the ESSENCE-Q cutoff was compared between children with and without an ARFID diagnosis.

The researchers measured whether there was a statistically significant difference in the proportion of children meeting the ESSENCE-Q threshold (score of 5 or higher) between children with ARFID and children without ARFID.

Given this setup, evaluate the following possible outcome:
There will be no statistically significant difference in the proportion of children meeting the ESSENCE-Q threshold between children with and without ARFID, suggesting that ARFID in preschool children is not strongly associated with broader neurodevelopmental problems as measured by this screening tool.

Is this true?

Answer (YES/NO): NO